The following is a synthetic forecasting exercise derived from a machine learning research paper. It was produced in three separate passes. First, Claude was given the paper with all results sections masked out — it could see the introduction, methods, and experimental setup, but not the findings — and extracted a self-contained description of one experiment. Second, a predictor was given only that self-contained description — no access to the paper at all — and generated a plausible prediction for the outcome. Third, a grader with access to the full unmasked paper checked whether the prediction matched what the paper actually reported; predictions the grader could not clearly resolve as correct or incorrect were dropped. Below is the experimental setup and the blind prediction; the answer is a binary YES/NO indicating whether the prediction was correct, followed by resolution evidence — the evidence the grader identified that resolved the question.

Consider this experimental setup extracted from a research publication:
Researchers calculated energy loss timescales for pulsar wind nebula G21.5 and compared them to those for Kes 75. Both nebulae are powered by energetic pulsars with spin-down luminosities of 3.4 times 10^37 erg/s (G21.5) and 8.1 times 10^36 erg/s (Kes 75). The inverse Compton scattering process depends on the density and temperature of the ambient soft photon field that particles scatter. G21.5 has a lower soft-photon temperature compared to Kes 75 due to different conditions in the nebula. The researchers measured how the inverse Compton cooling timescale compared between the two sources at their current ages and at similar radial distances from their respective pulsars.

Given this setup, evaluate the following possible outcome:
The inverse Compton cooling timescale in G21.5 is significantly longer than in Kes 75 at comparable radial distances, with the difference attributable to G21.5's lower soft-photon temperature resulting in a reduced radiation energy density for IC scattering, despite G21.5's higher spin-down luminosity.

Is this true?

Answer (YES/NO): YES